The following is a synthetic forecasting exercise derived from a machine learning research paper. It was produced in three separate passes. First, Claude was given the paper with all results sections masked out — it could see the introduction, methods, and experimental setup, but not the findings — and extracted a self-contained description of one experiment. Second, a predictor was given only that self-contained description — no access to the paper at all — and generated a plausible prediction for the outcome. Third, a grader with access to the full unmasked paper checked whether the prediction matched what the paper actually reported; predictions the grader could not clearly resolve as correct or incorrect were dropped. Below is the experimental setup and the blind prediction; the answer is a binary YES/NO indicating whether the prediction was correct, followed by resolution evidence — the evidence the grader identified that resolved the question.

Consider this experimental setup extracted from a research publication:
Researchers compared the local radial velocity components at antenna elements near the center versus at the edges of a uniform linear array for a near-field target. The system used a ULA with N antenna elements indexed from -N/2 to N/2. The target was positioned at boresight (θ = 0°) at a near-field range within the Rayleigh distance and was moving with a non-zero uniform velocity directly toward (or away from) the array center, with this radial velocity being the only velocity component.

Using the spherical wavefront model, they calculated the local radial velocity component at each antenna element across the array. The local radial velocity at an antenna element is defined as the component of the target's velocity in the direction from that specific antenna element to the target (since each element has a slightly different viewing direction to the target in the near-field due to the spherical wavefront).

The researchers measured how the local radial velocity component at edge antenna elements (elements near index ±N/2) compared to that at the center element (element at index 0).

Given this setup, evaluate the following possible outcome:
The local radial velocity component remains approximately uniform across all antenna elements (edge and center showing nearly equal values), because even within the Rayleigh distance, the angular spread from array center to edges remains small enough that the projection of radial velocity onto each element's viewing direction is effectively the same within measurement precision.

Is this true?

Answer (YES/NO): NO